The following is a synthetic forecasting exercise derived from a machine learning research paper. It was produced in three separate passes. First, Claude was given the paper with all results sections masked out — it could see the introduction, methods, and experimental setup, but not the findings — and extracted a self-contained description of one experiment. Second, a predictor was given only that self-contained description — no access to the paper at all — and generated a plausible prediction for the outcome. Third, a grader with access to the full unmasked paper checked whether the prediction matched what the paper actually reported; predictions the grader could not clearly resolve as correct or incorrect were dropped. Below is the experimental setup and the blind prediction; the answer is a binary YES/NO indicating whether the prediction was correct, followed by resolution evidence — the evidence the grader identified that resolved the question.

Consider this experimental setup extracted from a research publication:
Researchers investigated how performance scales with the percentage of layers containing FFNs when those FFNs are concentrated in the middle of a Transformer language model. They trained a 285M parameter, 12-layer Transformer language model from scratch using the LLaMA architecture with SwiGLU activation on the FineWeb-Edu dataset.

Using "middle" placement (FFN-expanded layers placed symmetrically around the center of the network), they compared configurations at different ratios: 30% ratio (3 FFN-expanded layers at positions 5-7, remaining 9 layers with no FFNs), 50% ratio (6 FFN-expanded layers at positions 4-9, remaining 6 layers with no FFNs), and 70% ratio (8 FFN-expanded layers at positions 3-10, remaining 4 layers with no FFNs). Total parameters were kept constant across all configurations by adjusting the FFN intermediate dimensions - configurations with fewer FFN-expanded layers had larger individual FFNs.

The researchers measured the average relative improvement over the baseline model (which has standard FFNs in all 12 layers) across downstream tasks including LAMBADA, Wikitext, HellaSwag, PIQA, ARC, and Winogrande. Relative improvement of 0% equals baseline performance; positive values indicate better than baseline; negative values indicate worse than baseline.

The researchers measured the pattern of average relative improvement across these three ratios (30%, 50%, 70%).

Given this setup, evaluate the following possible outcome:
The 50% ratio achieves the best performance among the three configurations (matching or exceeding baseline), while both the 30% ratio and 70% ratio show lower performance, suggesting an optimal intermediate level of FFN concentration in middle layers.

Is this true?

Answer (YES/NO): NO